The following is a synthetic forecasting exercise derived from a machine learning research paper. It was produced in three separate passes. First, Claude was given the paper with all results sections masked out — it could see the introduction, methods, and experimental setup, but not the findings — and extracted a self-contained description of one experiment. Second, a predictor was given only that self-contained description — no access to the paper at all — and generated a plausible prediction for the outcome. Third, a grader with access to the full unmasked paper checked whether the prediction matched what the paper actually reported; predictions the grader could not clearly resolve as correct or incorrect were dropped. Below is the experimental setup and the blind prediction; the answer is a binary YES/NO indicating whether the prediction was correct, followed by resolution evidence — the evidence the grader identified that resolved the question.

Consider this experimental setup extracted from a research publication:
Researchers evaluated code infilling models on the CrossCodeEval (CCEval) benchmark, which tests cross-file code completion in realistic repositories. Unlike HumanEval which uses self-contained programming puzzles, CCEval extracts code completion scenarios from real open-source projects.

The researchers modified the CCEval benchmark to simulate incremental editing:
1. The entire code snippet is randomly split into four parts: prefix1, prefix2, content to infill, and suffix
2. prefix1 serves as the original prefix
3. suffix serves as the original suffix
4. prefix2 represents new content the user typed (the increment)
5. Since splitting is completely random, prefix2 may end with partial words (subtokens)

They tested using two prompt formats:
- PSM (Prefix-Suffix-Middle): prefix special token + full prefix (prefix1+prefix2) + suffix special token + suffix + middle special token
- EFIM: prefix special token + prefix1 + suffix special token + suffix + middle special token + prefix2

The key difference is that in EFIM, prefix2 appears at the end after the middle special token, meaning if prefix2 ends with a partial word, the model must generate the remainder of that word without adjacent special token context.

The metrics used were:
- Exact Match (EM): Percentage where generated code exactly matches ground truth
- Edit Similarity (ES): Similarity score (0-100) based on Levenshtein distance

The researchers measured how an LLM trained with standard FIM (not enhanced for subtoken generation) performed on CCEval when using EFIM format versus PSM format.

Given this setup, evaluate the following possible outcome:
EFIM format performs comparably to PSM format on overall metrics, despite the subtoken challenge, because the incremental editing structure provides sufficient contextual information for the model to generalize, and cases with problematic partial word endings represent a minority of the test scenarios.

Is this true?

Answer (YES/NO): NO